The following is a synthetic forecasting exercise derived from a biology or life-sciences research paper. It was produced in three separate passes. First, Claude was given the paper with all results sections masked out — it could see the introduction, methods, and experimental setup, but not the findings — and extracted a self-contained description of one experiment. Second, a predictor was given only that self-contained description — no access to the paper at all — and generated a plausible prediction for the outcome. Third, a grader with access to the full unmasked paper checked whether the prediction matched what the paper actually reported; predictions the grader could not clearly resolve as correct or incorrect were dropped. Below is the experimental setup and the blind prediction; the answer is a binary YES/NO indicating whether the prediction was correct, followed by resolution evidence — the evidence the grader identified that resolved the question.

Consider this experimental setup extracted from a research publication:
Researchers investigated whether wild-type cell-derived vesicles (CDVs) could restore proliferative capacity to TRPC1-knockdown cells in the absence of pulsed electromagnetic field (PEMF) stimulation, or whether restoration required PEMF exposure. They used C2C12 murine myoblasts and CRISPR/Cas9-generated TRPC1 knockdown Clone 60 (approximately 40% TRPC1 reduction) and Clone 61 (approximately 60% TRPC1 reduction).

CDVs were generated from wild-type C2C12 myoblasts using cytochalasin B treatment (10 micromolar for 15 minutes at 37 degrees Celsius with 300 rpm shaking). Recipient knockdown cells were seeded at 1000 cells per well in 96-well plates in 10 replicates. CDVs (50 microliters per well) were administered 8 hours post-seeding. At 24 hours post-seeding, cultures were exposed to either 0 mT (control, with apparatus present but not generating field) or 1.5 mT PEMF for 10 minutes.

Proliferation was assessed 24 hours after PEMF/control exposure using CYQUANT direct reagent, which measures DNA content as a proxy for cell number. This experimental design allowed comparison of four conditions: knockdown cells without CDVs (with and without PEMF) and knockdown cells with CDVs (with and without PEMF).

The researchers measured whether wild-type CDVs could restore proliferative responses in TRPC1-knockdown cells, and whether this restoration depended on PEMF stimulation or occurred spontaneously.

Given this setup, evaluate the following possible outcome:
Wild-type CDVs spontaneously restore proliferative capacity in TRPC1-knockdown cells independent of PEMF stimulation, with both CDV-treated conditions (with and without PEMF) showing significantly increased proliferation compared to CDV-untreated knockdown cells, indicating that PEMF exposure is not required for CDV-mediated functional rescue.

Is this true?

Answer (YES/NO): NO